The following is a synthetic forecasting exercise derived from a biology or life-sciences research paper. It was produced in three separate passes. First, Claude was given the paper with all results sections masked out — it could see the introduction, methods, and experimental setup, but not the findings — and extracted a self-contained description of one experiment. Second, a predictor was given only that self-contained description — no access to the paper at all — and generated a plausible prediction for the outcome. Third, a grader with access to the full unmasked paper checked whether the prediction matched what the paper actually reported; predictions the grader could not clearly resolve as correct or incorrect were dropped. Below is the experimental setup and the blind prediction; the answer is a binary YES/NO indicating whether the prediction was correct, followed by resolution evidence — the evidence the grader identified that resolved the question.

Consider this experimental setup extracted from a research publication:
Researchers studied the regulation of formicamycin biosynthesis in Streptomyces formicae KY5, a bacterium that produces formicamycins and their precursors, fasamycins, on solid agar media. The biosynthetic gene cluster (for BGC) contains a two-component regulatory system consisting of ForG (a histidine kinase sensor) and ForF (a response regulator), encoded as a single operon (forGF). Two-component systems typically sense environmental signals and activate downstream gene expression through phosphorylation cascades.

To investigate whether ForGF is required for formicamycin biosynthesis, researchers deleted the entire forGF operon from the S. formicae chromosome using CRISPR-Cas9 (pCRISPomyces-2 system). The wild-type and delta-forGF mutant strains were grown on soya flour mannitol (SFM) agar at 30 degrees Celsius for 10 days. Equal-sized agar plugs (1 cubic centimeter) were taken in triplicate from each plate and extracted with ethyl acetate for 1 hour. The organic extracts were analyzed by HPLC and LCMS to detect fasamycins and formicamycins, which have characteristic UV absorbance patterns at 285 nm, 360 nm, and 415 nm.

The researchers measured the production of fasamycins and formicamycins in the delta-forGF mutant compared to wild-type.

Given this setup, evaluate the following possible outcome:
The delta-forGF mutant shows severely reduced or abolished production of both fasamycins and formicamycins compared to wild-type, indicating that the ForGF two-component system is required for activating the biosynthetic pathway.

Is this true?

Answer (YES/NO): YES